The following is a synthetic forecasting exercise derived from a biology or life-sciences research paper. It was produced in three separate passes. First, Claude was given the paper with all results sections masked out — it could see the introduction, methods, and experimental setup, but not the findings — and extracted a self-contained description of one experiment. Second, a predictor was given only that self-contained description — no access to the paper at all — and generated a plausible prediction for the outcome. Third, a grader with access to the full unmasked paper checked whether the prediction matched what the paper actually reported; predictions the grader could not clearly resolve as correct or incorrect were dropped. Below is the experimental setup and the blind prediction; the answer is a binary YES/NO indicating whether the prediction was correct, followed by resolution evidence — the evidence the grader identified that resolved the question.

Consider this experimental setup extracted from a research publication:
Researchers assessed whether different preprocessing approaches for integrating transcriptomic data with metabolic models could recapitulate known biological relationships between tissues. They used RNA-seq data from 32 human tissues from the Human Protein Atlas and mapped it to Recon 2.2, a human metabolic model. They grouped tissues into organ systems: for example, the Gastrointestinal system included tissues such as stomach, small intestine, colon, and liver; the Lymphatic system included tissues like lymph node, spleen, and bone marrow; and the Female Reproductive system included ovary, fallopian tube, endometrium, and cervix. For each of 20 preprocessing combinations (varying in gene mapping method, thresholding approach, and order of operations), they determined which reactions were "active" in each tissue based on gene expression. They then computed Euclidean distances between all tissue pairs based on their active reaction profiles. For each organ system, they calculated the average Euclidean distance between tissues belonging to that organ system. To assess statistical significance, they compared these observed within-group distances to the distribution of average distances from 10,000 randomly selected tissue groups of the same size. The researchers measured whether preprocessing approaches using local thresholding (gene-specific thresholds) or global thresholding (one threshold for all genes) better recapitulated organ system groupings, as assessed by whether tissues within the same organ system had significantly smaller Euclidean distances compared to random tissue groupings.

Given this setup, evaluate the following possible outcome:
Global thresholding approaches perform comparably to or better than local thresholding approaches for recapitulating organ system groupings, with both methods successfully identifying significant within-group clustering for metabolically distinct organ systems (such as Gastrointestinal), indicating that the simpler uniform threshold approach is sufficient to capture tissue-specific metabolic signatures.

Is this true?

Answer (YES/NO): NO